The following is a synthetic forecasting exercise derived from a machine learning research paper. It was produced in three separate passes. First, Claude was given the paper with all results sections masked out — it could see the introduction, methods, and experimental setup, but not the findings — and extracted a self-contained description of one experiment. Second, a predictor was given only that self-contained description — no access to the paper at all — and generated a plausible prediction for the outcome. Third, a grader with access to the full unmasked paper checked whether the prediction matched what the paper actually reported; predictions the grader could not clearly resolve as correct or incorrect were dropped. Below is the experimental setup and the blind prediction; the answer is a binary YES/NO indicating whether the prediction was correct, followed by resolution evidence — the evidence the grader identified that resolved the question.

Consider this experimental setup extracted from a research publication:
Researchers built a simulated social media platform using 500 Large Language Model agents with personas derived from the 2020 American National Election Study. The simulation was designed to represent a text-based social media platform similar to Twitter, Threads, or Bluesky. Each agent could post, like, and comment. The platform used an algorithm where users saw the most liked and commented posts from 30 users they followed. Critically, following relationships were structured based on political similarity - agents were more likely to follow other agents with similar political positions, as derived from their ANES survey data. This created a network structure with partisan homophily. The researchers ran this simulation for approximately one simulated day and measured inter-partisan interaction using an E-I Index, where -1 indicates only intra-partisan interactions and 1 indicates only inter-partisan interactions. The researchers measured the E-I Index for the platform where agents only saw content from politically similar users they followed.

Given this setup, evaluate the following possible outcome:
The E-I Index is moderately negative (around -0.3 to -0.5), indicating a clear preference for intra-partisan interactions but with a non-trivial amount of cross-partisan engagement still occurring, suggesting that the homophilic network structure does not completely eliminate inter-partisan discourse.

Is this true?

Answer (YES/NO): NO